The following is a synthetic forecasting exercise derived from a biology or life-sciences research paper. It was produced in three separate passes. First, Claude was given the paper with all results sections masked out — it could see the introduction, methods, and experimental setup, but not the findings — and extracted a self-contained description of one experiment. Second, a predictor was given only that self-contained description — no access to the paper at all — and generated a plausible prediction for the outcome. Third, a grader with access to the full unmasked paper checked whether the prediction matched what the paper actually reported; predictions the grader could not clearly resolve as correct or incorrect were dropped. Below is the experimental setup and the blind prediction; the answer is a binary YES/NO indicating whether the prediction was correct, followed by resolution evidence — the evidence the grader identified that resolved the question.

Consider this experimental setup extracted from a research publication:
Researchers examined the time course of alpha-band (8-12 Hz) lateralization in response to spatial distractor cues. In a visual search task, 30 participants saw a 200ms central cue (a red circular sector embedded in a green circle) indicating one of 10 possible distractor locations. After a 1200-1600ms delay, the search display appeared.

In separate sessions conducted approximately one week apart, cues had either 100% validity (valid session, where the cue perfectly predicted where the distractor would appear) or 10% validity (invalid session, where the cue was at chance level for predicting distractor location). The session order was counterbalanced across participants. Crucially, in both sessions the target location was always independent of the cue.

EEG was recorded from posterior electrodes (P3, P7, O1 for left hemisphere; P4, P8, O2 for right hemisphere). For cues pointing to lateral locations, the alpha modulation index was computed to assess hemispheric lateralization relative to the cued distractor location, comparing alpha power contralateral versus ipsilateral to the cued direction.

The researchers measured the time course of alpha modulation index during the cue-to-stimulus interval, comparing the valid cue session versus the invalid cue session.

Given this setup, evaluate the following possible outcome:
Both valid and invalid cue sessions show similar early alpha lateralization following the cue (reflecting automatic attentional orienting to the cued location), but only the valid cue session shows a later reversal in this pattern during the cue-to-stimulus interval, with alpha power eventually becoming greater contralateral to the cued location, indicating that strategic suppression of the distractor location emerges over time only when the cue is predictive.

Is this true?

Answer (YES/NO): YES